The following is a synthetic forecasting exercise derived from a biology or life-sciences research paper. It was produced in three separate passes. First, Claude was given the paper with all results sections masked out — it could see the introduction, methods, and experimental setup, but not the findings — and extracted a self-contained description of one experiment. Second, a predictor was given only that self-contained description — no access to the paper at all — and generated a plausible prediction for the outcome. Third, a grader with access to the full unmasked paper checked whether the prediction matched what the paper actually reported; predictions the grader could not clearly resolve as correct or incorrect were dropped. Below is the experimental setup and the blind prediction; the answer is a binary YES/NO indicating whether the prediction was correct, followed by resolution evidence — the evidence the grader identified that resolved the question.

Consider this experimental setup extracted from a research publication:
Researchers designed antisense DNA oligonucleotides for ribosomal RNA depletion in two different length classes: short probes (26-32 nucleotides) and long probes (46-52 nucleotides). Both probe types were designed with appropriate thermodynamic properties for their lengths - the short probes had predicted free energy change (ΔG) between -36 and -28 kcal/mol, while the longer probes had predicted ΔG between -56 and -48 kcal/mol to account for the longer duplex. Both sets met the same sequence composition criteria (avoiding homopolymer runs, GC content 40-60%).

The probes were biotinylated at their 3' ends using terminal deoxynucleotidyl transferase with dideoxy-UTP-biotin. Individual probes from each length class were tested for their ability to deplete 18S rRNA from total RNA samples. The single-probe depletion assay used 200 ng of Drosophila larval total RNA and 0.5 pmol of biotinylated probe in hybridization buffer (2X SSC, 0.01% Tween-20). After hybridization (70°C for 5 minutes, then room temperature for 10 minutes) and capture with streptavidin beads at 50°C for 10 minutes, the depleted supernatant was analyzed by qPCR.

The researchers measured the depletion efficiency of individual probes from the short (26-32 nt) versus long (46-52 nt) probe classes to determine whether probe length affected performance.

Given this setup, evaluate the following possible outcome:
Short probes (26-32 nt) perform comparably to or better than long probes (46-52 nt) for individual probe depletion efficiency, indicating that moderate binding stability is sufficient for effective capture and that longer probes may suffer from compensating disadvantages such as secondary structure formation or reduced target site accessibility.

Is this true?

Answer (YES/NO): YES